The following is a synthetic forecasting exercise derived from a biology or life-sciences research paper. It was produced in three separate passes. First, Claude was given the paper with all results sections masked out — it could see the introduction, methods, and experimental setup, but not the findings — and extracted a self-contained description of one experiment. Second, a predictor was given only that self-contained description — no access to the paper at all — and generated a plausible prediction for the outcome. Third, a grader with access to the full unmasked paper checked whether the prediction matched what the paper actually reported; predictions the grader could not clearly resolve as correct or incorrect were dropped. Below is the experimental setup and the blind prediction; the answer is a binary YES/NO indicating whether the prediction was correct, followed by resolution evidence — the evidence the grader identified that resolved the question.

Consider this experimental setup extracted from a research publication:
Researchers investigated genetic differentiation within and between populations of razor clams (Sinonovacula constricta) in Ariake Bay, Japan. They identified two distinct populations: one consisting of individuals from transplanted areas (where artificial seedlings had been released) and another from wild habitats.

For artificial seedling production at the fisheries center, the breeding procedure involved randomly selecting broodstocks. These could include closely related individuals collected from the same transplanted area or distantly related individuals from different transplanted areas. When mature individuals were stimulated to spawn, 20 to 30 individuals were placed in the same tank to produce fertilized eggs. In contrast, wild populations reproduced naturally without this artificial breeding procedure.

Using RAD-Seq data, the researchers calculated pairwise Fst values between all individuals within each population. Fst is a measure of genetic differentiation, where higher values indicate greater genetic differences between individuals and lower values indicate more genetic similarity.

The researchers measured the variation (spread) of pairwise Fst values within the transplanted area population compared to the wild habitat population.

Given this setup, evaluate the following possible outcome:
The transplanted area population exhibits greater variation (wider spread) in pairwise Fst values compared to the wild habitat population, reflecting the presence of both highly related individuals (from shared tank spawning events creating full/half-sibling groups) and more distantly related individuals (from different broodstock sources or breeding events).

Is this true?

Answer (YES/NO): YES